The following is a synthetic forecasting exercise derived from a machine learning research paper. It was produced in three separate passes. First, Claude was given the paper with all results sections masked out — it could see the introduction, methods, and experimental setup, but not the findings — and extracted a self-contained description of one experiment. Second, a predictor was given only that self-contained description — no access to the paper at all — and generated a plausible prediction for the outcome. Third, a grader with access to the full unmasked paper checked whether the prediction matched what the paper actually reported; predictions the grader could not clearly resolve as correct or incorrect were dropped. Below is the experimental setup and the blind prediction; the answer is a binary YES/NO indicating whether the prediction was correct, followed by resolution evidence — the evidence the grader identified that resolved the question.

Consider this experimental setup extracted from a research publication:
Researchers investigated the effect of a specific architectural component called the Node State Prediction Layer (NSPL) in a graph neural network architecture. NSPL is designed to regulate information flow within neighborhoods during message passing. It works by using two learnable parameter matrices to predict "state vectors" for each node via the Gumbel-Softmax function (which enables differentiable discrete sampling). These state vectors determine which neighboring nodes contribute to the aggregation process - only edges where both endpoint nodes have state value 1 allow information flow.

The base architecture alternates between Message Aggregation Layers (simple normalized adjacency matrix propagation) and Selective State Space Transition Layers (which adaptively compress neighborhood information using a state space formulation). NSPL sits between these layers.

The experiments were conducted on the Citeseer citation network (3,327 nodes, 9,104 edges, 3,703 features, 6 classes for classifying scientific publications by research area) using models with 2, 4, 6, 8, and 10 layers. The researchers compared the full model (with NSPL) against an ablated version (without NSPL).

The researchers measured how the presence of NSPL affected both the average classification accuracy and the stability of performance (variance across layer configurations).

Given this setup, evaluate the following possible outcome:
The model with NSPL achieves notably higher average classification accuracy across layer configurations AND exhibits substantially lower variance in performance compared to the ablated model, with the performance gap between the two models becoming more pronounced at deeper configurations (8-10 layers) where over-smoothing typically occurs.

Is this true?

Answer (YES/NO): NO